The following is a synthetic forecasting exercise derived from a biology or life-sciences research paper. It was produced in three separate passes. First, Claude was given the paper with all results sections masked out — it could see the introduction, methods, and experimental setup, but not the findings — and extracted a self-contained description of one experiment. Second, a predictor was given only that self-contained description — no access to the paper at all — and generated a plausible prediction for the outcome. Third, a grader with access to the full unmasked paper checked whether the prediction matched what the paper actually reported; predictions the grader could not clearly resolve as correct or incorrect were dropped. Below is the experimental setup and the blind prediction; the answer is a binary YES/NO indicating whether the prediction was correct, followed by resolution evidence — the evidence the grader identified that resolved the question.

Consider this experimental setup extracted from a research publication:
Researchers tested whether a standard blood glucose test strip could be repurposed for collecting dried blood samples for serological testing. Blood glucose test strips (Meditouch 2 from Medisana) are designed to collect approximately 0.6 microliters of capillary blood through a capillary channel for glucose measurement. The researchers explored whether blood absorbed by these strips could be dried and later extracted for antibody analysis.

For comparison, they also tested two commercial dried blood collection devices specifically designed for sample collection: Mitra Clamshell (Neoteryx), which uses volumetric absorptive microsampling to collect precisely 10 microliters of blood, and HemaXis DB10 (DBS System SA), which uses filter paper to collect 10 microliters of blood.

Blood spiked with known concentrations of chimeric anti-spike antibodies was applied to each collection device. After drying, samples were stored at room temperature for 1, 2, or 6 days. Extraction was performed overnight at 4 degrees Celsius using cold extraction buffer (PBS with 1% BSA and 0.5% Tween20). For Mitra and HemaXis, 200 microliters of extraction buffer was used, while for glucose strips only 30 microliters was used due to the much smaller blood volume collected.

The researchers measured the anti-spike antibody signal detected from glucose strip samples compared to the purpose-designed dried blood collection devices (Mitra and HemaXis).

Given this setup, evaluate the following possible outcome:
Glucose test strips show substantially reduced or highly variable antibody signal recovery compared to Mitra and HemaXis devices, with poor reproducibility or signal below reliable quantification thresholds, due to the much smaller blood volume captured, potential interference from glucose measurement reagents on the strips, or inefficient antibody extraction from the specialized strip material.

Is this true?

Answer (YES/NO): NO